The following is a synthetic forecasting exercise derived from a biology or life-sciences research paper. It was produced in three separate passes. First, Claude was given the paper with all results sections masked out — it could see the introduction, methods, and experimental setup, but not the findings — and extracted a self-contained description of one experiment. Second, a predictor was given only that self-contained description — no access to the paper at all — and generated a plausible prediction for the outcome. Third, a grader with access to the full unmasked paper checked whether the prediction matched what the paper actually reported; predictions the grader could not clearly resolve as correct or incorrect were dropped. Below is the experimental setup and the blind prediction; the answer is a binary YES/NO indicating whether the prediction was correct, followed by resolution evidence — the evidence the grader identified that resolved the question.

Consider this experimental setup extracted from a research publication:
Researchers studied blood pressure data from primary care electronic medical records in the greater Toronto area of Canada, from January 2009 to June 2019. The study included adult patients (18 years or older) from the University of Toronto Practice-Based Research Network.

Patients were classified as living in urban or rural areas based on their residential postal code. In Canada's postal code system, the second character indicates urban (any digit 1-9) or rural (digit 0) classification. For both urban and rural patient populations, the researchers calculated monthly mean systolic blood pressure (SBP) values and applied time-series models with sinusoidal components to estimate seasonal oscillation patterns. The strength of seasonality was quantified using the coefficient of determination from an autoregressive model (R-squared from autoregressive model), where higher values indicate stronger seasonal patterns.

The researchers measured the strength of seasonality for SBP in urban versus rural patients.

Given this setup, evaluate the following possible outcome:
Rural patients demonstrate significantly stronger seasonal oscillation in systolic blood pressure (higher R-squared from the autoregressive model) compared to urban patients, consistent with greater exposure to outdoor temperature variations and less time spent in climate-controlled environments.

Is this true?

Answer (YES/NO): NO